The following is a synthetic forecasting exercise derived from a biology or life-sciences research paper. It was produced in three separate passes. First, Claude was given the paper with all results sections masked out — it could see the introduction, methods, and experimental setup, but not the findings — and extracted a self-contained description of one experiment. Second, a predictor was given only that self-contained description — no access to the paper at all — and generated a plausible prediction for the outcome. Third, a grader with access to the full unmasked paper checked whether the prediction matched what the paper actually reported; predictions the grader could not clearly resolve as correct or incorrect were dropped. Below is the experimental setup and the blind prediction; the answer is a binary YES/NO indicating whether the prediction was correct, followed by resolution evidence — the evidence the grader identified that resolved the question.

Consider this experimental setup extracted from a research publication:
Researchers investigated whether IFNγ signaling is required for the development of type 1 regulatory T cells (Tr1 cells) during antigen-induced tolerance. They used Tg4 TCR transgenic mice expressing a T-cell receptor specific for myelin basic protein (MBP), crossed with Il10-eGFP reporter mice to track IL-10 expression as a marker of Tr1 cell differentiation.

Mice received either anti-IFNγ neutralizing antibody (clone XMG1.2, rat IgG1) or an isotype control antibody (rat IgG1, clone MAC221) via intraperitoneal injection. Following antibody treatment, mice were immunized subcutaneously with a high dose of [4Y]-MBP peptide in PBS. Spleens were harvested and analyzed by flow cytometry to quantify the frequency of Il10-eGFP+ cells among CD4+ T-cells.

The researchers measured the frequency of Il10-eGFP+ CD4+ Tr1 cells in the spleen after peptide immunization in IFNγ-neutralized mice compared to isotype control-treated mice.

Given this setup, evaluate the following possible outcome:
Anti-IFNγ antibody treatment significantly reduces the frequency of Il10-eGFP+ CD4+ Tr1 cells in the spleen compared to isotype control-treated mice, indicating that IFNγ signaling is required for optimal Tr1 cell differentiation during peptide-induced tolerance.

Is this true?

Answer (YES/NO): YES